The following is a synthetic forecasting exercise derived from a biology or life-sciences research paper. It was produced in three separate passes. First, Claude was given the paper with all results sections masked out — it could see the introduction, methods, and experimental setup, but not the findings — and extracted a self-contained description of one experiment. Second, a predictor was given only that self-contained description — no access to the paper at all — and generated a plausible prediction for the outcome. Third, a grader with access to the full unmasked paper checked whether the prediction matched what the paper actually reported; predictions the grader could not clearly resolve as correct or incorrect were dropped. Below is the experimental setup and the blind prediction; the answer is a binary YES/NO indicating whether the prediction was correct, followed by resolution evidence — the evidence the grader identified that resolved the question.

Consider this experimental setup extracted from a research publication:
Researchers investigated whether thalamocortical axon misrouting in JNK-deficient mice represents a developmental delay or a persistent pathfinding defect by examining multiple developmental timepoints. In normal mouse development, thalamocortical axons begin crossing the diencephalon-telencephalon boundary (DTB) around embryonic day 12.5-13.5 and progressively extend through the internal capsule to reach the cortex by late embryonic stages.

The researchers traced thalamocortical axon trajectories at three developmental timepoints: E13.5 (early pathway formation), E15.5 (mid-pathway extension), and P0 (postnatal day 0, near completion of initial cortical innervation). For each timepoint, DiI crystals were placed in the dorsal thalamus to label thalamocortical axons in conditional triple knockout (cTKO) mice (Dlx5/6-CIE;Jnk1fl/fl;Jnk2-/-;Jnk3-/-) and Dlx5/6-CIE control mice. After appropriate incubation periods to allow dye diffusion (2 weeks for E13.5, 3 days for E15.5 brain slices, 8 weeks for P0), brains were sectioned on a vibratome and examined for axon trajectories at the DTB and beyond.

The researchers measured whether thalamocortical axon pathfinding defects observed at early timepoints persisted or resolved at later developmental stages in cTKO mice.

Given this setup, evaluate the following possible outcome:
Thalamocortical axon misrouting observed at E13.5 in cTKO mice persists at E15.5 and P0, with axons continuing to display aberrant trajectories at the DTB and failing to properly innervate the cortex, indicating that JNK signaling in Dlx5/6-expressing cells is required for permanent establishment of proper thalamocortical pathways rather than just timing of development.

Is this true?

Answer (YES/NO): YES